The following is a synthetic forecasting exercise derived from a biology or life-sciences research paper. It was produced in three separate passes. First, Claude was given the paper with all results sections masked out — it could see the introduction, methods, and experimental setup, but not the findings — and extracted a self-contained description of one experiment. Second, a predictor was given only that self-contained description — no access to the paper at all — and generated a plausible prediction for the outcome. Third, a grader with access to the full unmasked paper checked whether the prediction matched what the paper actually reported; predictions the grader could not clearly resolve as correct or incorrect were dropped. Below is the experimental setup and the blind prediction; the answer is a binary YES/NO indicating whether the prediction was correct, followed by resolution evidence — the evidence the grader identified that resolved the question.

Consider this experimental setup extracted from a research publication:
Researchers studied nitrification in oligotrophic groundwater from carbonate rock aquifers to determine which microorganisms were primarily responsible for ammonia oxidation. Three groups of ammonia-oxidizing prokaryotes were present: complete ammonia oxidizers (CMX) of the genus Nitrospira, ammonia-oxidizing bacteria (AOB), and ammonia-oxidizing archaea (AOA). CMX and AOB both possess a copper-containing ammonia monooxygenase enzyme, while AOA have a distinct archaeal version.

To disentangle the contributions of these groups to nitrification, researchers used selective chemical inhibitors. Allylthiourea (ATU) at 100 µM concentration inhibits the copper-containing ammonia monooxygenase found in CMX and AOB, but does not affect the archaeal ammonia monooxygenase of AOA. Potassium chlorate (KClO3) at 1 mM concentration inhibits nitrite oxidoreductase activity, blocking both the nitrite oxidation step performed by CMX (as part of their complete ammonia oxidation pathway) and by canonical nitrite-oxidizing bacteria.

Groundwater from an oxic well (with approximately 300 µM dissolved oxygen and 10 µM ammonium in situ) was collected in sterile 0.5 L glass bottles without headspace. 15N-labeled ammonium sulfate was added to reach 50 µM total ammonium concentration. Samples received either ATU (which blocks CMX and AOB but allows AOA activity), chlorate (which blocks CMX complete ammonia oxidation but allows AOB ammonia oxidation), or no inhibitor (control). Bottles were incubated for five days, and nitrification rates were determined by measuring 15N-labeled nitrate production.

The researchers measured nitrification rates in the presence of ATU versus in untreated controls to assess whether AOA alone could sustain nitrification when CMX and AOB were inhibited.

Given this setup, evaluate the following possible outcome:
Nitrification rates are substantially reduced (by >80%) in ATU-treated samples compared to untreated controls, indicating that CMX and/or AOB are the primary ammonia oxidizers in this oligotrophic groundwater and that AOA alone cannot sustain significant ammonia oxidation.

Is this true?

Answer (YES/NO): YES